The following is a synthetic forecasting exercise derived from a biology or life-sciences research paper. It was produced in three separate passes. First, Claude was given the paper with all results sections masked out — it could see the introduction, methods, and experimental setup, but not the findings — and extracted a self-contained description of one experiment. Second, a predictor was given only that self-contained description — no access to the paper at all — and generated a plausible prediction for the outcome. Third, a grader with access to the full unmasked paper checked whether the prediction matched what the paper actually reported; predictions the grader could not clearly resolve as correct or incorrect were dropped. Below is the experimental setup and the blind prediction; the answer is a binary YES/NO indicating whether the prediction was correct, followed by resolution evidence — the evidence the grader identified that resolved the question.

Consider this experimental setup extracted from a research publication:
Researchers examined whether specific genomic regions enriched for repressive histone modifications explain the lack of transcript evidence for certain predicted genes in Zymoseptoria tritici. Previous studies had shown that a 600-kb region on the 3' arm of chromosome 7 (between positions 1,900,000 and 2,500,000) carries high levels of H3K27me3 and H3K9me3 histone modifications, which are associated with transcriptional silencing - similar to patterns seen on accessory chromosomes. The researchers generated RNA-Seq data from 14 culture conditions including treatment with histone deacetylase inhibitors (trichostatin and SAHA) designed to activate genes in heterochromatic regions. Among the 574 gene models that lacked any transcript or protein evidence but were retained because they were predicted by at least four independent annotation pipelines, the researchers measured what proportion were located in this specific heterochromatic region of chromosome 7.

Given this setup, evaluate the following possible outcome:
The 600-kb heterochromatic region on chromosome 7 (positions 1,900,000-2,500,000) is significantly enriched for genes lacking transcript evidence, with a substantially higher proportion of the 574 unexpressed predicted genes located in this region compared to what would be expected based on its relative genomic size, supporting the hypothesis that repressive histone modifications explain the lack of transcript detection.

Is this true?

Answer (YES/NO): YES